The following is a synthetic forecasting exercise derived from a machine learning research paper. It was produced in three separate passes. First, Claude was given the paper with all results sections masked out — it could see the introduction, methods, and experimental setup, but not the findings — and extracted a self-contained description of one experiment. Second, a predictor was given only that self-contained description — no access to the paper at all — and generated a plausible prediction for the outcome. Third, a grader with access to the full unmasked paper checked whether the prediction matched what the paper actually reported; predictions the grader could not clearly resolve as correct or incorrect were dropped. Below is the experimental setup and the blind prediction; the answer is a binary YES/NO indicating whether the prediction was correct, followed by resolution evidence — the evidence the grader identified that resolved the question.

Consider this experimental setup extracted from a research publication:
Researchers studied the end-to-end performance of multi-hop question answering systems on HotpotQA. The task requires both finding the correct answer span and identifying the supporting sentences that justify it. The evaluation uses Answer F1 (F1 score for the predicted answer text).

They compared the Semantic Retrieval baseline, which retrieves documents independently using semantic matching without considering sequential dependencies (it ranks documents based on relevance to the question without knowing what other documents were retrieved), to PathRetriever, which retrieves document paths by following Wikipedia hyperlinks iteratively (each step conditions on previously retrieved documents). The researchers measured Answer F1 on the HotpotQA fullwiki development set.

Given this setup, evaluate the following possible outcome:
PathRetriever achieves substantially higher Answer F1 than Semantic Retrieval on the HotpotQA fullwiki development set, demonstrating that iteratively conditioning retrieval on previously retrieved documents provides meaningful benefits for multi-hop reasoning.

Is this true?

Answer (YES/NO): YES